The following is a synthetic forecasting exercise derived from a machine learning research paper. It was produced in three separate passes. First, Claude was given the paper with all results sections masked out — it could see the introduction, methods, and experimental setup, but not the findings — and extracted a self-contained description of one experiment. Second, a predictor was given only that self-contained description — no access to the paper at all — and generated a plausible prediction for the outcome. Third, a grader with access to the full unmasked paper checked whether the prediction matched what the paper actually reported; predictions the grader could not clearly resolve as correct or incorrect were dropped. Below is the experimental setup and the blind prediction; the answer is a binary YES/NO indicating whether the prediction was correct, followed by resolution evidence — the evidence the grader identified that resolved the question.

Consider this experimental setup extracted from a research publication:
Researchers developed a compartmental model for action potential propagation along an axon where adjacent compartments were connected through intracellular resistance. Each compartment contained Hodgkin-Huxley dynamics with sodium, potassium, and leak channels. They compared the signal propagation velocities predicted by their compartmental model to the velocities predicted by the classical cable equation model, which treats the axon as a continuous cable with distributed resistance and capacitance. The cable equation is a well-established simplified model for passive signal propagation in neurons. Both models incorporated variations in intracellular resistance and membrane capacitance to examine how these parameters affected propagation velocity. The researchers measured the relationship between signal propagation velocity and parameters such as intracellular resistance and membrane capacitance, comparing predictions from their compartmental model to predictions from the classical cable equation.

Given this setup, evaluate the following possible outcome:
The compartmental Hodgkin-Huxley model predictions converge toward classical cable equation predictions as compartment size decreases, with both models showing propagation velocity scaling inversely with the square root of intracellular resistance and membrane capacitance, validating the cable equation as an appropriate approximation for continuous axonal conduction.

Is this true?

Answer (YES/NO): NO